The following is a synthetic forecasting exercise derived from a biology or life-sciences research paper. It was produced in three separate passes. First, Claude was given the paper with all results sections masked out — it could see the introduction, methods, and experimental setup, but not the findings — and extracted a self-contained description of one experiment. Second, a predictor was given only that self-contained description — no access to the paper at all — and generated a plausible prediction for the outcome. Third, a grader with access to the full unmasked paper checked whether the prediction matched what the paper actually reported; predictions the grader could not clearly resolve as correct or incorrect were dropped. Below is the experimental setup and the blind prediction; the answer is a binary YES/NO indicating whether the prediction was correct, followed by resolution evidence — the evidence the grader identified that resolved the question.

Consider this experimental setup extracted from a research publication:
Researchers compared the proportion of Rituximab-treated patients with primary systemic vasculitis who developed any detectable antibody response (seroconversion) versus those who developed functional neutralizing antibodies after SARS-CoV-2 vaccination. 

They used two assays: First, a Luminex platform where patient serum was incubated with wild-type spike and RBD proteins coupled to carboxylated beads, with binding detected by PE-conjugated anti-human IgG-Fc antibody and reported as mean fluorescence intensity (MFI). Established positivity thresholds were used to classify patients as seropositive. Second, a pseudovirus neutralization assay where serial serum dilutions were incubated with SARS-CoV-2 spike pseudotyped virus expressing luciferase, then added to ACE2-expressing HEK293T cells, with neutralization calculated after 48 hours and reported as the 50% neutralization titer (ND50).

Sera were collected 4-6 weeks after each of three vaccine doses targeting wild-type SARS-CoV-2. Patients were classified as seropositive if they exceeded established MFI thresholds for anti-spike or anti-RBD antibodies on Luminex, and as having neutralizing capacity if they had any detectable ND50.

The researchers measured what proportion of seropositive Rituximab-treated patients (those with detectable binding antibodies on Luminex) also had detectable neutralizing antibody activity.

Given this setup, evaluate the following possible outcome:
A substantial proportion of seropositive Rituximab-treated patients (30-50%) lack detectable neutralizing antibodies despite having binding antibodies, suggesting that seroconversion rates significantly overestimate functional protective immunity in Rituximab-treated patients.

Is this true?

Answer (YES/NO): YES